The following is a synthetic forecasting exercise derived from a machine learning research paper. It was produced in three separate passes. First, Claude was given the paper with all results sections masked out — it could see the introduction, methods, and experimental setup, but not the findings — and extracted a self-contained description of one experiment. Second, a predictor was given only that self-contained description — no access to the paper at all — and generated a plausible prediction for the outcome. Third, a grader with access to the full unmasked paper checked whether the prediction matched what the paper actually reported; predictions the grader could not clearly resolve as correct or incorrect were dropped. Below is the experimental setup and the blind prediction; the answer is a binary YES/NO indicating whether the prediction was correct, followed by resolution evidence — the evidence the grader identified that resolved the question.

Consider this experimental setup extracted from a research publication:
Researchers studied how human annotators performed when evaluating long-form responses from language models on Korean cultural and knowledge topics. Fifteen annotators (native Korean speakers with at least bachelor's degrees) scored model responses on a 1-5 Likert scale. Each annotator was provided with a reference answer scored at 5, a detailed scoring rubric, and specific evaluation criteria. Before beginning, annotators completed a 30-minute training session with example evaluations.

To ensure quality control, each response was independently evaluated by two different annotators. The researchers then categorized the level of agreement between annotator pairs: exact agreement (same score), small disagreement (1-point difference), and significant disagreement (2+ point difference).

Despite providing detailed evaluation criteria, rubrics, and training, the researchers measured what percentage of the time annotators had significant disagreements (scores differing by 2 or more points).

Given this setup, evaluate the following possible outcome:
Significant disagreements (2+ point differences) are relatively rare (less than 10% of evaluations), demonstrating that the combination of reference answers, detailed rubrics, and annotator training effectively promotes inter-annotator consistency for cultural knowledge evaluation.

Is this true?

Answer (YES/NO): NO